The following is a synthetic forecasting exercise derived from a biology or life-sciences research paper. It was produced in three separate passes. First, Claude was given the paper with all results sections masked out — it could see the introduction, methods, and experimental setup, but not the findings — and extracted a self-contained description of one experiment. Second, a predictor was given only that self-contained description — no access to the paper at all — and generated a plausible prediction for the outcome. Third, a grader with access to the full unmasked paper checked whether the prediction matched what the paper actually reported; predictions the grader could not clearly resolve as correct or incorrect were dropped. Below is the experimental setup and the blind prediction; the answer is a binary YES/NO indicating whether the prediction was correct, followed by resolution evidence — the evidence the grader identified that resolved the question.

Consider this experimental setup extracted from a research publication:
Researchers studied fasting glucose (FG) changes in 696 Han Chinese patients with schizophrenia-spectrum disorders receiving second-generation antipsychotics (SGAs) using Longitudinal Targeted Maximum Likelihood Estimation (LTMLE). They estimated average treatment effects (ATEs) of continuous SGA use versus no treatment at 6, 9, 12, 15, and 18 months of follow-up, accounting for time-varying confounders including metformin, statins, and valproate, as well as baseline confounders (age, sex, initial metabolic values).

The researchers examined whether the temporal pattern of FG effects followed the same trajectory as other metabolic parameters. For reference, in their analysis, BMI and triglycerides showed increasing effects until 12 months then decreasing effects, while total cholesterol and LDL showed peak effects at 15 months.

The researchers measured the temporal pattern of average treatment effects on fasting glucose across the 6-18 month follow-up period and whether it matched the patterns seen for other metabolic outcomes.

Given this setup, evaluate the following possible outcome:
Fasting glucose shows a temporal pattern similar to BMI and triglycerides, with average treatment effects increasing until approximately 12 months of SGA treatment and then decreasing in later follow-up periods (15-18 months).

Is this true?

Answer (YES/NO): NO